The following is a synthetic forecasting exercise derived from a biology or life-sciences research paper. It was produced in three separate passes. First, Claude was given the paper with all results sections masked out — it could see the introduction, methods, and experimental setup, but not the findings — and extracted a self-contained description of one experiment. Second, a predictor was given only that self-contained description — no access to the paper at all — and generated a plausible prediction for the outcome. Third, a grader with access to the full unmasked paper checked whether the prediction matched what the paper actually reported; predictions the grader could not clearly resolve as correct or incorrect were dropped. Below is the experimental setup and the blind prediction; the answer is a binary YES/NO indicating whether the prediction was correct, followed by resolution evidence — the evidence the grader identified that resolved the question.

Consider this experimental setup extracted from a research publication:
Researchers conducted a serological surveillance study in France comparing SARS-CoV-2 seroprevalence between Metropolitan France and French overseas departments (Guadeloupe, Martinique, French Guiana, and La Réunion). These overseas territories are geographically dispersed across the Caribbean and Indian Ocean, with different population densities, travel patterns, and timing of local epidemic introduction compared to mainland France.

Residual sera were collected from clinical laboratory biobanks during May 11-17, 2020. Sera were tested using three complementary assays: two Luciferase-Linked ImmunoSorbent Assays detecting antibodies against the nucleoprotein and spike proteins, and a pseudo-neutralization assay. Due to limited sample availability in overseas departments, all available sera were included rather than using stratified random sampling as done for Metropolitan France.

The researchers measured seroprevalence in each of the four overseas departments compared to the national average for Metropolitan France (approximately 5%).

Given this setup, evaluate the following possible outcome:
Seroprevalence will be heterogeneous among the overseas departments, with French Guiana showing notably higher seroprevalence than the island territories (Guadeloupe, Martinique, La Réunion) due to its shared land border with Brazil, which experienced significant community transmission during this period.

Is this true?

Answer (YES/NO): YES